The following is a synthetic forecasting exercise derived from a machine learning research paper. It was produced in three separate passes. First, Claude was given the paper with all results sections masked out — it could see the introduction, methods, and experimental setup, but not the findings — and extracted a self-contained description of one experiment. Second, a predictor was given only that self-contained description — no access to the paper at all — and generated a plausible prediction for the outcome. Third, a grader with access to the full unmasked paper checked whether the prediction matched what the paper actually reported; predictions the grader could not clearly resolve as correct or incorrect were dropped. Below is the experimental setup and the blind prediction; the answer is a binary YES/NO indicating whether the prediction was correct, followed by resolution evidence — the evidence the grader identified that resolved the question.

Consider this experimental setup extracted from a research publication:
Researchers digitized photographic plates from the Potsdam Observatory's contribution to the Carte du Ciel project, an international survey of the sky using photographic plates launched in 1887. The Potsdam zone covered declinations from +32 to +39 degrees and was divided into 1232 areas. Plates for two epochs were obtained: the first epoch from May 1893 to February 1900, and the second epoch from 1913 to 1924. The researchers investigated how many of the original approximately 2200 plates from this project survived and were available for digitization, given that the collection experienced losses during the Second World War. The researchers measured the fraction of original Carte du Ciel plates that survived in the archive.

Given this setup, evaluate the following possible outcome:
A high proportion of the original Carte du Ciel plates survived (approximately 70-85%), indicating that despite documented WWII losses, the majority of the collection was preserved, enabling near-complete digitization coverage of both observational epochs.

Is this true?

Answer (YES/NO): NO